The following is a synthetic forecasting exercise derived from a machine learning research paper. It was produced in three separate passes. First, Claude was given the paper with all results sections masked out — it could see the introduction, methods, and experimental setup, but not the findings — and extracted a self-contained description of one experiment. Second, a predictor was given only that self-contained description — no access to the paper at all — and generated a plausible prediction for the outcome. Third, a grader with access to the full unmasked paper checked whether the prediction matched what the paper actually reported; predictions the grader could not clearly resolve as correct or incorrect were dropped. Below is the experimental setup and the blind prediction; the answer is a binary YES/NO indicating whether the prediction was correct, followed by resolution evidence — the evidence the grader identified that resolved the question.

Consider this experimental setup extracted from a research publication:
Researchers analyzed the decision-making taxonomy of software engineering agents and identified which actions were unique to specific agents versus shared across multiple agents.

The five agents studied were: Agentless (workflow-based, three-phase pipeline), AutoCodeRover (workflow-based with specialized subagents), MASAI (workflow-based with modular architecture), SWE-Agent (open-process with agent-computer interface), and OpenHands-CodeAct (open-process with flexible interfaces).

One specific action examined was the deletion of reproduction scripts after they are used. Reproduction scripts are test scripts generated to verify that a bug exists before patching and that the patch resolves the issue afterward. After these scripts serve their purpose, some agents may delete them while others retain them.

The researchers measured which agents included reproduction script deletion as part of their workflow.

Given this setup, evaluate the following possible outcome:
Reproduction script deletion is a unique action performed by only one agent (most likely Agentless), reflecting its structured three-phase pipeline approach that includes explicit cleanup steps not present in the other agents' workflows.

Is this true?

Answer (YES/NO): NO